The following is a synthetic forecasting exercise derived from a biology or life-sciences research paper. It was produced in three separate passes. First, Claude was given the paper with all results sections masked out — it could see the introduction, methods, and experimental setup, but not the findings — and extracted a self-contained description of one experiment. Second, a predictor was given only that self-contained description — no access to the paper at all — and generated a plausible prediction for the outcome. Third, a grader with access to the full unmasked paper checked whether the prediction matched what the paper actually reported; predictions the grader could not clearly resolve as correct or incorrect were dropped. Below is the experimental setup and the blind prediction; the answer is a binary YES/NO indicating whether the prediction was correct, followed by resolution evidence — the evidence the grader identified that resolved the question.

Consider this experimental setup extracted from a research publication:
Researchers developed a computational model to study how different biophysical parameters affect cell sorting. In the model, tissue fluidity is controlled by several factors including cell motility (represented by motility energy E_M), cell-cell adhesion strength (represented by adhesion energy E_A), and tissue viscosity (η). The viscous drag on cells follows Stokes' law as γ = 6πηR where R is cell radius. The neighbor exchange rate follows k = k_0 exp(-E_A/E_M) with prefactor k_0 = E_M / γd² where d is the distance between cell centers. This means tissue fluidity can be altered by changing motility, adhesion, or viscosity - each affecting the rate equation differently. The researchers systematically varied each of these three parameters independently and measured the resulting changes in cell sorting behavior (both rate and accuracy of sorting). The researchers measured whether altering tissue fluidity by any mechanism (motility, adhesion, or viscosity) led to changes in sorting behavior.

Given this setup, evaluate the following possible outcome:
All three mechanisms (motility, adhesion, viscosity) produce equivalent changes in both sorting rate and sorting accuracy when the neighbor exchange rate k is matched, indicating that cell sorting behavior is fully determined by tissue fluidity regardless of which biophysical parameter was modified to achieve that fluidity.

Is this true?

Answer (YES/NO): NO